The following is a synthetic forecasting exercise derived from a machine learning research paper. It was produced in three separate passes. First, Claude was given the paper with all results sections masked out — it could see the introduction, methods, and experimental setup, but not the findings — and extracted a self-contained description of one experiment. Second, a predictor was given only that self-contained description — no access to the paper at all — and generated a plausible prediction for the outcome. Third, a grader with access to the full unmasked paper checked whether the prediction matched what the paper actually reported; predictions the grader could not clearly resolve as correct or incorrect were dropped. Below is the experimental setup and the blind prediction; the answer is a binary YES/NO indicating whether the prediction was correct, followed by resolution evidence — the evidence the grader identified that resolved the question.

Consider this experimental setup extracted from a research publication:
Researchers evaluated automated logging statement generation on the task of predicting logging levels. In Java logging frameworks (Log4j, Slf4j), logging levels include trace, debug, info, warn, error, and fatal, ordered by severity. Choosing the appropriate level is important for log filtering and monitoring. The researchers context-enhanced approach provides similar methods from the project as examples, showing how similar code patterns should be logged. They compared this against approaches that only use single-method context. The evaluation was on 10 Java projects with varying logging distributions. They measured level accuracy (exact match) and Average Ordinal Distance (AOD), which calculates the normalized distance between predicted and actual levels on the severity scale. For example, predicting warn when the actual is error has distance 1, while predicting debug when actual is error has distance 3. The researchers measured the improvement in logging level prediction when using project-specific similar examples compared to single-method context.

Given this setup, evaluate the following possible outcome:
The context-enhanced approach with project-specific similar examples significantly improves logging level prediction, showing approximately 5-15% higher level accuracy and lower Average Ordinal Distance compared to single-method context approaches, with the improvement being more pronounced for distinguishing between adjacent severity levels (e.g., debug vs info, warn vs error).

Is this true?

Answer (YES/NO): NO